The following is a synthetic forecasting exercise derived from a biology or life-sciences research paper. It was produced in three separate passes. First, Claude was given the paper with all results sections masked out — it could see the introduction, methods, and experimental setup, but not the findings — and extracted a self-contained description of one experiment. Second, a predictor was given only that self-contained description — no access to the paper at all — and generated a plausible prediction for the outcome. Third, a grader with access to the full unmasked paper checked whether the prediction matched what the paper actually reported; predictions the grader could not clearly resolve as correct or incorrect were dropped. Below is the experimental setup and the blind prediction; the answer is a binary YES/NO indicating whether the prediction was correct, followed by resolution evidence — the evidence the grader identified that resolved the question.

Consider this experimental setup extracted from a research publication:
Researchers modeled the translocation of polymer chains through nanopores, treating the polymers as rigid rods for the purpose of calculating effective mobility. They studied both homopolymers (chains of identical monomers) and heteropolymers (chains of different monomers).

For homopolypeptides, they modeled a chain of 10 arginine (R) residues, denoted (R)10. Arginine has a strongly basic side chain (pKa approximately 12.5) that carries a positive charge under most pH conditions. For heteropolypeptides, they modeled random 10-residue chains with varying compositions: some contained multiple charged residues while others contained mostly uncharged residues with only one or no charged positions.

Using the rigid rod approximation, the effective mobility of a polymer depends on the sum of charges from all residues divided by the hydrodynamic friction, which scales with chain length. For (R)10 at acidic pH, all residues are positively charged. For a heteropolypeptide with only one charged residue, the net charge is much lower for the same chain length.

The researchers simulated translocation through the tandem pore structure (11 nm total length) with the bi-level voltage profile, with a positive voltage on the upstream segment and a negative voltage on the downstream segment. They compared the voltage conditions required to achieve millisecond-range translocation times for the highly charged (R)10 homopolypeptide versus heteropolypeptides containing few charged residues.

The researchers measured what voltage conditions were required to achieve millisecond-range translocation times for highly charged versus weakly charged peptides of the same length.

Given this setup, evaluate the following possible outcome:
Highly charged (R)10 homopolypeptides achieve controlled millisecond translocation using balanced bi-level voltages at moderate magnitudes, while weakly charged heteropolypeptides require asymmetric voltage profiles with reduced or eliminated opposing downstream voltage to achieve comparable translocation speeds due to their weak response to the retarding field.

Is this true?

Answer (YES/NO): NO